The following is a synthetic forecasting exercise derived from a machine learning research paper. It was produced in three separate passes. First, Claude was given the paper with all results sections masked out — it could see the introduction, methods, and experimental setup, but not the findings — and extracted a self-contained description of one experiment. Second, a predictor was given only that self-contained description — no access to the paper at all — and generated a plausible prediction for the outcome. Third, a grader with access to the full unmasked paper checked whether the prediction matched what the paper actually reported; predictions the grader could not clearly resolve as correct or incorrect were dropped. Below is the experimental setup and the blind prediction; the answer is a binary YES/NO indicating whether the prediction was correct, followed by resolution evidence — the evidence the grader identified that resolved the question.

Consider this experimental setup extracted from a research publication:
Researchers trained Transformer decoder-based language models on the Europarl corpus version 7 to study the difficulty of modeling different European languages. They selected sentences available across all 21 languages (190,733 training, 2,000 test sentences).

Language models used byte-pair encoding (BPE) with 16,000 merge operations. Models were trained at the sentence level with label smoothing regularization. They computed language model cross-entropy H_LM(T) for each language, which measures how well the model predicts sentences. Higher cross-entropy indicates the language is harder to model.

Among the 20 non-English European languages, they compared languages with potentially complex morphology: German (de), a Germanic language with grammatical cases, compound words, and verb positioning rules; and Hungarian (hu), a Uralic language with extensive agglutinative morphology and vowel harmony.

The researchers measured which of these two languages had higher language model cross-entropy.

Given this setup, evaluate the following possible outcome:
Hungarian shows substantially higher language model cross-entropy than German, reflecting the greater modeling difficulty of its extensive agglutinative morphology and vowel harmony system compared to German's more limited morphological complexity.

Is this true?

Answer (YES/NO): NO